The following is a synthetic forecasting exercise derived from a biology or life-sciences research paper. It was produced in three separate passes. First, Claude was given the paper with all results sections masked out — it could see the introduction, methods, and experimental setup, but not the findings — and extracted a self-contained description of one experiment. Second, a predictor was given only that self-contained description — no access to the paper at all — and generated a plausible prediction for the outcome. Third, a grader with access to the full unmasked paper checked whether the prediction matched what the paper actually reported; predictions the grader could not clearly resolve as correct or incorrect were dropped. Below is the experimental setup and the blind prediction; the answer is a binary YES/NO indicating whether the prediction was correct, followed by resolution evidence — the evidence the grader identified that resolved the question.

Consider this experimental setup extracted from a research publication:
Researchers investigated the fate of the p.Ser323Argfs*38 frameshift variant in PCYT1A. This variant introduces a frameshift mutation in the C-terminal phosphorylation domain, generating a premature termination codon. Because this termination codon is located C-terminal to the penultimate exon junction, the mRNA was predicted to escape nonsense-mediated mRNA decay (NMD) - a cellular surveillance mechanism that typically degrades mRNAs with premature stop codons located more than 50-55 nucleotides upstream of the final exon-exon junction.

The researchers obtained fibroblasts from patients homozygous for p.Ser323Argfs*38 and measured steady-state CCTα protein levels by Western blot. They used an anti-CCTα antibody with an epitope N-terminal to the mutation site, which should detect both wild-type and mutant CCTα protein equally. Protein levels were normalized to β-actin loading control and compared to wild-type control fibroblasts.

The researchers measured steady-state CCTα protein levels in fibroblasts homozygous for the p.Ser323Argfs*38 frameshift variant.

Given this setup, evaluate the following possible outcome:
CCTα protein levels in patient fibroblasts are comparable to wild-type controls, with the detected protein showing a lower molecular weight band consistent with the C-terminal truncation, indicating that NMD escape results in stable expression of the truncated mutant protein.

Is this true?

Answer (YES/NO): NO